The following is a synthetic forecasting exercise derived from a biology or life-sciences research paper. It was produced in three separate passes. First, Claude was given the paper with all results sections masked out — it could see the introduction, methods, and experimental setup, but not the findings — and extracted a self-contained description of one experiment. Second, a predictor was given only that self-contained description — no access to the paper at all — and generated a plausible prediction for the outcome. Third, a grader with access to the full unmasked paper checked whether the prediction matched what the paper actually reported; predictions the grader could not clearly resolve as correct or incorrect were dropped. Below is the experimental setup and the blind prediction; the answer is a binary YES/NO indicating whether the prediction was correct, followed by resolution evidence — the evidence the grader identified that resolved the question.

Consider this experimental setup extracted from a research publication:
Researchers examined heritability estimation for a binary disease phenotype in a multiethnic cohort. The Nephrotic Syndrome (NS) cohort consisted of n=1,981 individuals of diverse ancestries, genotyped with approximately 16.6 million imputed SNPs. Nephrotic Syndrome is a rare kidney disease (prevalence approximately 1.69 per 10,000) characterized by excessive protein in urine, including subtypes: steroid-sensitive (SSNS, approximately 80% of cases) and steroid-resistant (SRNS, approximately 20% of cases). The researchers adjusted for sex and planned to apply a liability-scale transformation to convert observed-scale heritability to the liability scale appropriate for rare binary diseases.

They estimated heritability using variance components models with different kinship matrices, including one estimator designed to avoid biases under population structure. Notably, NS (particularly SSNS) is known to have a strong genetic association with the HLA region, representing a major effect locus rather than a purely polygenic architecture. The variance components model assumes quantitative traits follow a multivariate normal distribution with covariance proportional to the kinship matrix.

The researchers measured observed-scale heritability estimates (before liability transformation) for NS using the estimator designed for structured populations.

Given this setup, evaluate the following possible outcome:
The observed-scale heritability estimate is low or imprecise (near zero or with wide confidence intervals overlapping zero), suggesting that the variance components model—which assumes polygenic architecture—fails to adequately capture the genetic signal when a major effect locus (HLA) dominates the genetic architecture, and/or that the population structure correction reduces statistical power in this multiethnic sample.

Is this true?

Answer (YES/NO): NO